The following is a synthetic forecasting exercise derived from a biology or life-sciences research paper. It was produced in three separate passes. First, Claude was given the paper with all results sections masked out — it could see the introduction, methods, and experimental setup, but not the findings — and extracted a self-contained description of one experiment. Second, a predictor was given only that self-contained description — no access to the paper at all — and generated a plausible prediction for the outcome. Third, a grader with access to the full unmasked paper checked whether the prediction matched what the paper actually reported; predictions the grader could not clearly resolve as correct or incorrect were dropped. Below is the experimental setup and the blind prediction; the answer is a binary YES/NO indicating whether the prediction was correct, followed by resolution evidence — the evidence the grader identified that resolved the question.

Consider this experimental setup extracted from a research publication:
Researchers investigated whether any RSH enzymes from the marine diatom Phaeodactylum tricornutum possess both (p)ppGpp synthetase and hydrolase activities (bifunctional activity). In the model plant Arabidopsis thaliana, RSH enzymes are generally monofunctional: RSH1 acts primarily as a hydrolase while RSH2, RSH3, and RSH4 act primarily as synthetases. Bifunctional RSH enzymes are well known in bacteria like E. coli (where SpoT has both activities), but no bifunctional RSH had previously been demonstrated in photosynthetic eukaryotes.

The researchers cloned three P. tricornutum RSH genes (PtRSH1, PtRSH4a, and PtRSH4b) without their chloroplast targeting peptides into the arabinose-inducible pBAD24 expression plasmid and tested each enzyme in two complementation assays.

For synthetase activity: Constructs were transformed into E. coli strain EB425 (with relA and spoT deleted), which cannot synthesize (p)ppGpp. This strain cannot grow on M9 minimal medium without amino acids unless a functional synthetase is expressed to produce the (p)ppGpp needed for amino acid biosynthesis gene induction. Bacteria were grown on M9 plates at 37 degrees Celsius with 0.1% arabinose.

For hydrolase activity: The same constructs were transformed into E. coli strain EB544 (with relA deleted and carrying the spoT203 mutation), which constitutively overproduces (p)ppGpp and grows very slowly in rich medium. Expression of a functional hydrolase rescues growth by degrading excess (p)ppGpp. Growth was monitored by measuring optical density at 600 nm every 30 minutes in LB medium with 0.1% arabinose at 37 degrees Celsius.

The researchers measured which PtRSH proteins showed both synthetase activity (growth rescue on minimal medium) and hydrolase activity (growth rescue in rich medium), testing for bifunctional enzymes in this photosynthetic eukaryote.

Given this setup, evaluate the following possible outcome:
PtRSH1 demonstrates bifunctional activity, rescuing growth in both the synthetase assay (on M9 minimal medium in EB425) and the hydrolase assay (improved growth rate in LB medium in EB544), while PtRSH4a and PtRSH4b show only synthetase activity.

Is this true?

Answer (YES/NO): YES